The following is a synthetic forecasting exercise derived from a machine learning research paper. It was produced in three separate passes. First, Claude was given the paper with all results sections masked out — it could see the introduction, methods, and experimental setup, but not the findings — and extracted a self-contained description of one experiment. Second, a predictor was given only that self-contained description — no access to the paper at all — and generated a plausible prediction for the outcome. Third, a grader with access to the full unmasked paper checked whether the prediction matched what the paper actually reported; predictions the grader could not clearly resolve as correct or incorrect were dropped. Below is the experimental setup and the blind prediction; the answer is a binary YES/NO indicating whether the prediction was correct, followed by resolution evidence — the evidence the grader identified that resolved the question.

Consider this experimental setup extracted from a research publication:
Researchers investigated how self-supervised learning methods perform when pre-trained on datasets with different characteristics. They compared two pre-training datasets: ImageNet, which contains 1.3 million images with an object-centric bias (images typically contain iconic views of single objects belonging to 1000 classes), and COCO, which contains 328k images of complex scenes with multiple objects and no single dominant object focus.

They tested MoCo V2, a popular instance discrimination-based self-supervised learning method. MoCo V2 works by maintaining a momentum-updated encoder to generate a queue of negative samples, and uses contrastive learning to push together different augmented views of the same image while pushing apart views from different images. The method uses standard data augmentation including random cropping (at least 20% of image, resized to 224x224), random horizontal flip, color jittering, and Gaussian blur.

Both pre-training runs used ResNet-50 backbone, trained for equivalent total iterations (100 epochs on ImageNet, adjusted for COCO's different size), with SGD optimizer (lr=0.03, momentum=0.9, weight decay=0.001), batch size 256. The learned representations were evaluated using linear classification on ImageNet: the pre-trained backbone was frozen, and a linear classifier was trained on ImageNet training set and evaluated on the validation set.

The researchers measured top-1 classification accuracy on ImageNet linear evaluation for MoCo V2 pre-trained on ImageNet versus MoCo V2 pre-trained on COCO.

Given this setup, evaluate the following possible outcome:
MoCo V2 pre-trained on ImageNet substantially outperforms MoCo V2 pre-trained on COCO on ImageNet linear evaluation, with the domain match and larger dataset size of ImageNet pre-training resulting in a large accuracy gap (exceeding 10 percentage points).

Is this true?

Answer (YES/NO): NO